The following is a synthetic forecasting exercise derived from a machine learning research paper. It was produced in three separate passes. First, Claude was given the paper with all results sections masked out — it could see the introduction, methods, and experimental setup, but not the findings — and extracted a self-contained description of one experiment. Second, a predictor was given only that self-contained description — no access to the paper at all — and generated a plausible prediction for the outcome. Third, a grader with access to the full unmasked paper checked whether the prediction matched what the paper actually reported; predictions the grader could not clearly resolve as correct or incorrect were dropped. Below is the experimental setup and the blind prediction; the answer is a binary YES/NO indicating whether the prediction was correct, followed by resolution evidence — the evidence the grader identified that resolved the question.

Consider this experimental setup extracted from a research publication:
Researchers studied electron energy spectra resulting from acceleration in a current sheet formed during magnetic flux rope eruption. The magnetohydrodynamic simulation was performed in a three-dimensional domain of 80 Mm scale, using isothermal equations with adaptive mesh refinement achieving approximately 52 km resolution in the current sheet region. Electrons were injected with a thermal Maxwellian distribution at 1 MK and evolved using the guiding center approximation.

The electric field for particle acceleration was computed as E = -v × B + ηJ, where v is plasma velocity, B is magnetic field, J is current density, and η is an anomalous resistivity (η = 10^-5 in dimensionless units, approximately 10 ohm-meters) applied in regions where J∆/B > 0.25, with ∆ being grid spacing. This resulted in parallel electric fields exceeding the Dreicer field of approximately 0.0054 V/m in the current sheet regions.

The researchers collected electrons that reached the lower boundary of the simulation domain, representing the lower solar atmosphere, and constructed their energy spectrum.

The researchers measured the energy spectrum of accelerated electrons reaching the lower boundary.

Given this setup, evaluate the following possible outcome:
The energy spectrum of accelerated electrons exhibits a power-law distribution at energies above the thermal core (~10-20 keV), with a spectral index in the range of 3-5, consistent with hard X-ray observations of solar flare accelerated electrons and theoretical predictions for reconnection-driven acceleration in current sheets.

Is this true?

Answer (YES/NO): NO